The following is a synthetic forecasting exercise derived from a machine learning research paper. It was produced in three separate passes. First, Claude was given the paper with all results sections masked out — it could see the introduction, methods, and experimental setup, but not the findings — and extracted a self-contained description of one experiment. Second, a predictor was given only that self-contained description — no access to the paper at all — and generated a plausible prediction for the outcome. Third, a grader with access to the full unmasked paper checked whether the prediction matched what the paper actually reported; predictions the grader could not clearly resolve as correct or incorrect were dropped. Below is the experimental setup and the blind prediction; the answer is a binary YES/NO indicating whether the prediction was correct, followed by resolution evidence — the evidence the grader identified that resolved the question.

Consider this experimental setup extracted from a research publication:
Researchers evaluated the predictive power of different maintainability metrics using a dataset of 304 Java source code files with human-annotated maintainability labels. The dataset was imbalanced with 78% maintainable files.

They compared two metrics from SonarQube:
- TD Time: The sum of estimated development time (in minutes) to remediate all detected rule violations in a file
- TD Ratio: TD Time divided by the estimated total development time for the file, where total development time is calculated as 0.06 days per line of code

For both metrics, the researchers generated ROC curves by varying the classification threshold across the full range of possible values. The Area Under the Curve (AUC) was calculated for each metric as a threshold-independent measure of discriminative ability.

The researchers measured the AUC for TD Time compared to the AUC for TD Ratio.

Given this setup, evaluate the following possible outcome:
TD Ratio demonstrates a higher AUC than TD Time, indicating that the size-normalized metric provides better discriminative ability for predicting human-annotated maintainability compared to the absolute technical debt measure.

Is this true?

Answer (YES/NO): NO